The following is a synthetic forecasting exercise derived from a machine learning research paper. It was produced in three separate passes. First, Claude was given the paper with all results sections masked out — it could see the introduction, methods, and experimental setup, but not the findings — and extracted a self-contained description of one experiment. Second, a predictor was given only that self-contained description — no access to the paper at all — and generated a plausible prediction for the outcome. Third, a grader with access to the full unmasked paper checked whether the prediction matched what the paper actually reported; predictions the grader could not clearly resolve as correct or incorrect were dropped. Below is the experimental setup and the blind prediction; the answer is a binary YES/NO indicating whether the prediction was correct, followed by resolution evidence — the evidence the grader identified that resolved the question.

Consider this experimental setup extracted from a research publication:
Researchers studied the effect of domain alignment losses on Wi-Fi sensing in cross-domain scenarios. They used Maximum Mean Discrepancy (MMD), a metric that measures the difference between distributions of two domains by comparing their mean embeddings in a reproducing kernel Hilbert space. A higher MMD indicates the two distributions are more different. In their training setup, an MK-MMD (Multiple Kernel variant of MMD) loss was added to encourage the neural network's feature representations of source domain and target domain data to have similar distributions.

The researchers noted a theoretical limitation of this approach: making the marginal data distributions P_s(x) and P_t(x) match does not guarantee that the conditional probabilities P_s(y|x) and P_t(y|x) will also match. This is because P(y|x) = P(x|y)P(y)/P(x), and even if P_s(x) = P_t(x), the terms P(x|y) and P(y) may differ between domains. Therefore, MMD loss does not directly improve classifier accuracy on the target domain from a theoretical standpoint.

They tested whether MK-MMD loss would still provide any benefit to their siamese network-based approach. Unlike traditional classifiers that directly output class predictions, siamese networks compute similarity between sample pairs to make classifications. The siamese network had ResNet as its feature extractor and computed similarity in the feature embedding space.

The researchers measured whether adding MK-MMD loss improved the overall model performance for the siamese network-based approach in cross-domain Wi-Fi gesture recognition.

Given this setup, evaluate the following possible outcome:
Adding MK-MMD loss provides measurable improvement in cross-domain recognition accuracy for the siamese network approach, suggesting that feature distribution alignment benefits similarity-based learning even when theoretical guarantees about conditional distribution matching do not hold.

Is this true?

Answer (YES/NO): YES